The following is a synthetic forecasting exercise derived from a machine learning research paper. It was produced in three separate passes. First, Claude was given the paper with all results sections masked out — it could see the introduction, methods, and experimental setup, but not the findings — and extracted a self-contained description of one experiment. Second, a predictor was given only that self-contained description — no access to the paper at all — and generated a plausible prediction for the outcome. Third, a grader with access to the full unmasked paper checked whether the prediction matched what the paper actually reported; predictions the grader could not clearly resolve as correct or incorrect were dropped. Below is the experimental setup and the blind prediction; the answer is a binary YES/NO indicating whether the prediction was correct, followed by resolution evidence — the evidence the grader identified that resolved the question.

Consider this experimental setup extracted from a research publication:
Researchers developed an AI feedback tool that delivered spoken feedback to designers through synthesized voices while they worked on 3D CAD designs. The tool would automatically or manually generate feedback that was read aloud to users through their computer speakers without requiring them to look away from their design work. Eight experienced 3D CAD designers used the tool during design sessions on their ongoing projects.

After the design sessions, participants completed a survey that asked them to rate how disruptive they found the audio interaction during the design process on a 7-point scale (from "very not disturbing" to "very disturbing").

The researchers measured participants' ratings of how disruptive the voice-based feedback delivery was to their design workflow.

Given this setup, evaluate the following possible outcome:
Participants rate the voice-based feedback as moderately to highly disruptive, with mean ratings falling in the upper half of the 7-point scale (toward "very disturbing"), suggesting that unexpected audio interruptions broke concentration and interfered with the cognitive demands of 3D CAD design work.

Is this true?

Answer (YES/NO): NO